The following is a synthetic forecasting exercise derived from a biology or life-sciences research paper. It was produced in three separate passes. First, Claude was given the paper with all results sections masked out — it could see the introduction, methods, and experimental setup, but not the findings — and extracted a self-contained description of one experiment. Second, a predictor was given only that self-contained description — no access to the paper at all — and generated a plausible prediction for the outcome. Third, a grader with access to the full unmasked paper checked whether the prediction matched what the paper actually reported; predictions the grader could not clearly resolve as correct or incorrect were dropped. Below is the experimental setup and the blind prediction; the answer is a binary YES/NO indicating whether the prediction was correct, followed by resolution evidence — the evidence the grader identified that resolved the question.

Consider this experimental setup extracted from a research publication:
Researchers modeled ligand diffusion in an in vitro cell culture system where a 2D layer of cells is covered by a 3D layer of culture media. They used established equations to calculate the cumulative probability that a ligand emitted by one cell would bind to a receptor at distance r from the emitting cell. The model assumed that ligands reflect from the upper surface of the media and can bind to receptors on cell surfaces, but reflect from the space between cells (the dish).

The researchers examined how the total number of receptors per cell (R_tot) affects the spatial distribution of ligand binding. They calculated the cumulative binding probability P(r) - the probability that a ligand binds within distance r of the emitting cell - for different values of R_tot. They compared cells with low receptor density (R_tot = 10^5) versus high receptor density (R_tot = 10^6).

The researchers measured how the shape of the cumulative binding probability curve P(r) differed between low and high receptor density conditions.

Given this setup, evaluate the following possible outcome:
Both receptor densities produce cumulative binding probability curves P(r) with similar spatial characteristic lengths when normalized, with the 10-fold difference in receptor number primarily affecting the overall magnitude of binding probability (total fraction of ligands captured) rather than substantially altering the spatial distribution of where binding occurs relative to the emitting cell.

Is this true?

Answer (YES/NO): NO